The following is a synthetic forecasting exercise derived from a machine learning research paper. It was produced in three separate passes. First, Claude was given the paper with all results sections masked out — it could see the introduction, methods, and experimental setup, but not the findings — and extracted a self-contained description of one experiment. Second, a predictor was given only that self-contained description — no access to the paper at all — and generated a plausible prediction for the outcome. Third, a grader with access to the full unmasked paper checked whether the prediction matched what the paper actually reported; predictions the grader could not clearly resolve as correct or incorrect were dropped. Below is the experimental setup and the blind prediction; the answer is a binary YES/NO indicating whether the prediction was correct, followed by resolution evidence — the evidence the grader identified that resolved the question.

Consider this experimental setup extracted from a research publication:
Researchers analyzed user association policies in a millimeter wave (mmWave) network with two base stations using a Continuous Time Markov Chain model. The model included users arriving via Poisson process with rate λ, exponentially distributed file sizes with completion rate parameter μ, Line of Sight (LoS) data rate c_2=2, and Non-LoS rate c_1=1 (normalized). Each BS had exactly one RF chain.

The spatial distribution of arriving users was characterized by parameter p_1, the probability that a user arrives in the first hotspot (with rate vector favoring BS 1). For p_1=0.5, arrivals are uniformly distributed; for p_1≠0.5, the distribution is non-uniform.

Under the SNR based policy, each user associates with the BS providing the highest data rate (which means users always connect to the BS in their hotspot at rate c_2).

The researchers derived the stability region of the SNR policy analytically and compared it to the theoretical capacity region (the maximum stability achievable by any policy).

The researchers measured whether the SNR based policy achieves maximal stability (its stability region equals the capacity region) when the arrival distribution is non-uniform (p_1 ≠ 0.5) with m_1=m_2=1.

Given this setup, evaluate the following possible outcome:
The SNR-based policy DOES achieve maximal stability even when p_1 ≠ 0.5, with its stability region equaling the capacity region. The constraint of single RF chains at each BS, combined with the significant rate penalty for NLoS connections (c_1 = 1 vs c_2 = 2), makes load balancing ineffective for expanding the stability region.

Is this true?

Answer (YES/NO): NO